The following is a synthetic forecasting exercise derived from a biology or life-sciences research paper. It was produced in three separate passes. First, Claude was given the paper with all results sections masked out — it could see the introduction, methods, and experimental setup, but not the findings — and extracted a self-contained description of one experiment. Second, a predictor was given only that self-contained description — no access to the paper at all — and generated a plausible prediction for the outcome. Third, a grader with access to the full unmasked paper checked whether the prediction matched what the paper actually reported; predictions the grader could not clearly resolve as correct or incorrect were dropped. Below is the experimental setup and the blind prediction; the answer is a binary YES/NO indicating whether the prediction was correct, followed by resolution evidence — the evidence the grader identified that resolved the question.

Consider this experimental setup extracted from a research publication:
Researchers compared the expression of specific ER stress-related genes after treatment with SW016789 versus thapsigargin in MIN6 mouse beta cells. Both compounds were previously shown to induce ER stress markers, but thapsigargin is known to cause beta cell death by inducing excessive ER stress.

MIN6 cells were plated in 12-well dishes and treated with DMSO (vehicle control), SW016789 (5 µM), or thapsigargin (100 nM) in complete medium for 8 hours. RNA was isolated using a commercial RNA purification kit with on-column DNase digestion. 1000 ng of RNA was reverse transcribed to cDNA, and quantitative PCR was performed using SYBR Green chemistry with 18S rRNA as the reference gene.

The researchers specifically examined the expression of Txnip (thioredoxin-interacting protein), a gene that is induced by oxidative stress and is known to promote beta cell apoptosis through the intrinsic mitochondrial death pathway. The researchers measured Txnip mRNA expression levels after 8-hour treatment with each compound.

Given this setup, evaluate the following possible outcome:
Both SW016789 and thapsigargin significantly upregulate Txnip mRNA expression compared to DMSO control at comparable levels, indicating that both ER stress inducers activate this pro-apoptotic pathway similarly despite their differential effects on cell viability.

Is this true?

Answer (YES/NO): NO